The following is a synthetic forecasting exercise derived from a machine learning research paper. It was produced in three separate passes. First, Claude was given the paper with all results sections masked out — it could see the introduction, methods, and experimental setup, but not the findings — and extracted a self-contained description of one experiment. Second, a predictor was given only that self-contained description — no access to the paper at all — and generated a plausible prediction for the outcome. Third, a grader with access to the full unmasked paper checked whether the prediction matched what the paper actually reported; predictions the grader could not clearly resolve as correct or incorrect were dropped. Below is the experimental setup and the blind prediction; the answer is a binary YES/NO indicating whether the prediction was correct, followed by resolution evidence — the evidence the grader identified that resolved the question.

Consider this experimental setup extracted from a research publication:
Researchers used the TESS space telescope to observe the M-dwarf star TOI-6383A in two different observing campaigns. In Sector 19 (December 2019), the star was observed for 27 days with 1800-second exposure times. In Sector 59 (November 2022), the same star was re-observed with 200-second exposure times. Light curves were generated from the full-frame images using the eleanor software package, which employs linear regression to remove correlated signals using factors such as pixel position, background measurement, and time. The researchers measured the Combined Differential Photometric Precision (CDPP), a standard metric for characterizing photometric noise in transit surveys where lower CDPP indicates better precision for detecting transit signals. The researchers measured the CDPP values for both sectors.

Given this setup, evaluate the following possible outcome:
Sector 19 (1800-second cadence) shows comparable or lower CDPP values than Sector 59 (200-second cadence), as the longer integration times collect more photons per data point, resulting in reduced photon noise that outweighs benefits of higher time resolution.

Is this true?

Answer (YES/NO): YES